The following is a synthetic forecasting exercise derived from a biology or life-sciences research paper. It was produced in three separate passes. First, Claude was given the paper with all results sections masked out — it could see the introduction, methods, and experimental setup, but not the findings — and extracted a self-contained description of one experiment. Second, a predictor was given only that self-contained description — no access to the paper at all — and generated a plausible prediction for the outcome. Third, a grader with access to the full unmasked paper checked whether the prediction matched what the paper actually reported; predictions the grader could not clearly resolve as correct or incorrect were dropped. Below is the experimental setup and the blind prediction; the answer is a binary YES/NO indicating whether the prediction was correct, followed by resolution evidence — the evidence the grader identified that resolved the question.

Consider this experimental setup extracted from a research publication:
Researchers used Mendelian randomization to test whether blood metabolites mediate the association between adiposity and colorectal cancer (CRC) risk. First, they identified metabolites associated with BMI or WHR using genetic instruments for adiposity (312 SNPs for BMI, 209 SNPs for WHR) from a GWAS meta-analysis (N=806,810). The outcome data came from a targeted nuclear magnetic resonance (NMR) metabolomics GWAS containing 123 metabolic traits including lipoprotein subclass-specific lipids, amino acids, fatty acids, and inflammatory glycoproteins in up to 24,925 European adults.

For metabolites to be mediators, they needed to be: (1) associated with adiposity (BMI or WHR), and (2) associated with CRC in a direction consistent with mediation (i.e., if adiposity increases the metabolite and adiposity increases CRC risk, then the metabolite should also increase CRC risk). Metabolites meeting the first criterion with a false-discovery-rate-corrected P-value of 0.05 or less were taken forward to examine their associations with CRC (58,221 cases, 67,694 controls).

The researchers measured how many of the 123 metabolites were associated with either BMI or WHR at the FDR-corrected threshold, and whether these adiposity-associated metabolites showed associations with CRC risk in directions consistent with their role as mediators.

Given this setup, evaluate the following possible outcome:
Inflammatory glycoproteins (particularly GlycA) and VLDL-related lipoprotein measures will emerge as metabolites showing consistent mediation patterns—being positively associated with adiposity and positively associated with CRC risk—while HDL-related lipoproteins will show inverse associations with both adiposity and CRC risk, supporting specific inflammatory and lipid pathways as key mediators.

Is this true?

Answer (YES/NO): NO